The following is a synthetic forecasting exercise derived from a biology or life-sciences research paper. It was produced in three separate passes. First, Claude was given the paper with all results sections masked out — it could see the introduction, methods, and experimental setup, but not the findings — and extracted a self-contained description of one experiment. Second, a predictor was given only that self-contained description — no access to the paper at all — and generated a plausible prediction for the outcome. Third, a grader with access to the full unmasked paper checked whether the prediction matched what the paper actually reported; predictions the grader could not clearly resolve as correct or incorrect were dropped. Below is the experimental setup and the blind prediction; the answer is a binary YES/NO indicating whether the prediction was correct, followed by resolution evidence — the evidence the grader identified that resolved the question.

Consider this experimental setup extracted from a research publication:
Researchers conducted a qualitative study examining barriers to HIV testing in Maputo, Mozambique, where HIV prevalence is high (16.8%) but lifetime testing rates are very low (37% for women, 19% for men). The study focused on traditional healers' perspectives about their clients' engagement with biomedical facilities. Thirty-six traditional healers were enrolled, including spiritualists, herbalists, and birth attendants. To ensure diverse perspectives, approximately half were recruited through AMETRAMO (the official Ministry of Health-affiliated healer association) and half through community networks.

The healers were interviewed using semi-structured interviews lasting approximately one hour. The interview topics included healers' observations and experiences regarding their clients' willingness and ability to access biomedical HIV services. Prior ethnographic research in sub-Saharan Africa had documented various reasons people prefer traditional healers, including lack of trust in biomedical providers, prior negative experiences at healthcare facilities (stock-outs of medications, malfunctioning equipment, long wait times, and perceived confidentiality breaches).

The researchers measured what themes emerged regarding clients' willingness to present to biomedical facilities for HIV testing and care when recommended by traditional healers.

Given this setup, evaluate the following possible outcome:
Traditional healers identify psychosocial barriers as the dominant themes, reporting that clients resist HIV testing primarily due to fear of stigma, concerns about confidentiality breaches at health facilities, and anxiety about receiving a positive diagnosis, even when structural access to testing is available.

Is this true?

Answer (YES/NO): YES